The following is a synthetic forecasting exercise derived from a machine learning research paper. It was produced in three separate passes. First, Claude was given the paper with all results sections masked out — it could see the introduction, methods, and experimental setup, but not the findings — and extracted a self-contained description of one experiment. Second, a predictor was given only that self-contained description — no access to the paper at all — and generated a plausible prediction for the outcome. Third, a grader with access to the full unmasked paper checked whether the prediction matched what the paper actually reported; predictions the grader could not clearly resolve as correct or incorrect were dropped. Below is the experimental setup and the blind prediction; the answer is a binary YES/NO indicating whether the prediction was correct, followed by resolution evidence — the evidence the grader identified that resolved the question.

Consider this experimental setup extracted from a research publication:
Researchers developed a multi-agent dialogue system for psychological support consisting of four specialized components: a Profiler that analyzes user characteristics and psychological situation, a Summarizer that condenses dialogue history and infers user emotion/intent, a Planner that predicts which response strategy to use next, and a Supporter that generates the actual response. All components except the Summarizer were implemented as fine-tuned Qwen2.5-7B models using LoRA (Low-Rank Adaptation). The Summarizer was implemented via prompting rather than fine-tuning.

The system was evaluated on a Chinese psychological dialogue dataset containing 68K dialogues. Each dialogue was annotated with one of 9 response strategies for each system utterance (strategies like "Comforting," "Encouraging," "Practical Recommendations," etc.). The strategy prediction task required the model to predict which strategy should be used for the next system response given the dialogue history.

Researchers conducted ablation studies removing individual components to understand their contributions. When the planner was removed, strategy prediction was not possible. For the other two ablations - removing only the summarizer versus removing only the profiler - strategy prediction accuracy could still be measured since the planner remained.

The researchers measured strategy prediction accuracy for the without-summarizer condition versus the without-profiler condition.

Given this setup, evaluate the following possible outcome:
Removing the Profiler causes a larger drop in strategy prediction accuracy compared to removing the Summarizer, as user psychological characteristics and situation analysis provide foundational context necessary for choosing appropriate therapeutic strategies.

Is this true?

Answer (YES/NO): YES